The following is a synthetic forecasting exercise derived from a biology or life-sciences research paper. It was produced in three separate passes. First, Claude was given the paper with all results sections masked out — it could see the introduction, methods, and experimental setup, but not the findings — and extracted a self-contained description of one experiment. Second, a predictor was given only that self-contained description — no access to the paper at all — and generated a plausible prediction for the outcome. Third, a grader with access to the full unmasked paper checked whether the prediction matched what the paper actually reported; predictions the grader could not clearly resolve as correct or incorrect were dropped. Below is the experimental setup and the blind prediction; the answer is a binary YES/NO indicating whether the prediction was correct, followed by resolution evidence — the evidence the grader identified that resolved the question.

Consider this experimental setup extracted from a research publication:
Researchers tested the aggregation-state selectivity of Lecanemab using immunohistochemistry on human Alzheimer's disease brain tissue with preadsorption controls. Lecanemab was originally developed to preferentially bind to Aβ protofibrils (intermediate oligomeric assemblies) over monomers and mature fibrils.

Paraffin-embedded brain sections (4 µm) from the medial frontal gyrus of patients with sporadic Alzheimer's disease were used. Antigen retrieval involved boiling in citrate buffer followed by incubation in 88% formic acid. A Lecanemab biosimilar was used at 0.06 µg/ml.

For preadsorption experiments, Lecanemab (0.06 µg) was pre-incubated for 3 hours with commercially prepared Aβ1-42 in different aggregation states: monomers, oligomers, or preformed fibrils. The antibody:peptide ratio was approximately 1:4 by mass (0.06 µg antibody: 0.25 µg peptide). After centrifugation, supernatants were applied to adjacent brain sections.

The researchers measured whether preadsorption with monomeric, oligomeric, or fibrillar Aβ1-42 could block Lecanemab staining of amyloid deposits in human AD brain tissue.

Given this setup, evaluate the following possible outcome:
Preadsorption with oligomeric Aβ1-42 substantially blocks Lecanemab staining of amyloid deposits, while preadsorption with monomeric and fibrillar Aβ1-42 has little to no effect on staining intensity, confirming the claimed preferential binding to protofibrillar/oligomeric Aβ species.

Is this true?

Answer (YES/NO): NO